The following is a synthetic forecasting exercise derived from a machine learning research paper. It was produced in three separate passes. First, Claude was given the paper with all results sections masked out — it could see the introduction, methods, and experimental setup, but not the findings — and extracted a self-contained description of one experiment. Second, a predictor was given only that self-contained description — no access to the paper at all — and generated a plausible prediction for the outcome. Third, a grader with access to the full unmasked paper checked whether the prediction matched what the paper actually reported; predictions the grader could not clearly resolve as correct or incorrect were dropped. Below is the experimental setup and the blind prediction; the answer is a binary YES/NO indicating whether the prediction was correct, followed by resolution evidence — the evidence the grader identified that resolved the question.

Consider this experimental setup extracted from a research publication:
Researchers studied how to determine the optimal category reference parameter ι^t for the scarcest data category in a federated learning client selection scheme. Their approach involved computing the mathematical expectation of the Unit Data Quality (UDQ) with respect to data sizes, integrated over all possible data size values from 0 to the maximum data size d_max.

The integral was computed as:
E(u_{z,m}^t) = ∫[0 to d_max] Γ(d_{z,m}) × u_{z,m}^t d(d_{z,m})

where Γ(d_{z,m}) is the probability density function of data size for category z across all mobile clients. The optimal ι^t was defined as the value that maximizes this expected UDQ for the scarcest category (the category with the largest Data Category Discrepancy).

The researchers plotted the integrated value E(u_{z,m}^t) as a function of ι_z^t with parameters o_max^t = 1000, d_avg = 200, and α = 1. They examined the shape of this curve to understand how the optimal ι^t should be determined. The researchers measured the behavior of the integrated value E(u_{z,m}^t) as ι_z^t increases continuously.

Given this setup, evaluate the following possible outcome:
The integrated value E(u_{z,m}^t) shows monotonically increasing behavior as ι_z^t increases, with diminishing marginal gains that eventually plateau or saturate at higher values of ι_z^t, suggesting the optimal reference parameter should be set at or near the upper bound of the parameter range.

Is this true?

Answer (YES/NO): NO